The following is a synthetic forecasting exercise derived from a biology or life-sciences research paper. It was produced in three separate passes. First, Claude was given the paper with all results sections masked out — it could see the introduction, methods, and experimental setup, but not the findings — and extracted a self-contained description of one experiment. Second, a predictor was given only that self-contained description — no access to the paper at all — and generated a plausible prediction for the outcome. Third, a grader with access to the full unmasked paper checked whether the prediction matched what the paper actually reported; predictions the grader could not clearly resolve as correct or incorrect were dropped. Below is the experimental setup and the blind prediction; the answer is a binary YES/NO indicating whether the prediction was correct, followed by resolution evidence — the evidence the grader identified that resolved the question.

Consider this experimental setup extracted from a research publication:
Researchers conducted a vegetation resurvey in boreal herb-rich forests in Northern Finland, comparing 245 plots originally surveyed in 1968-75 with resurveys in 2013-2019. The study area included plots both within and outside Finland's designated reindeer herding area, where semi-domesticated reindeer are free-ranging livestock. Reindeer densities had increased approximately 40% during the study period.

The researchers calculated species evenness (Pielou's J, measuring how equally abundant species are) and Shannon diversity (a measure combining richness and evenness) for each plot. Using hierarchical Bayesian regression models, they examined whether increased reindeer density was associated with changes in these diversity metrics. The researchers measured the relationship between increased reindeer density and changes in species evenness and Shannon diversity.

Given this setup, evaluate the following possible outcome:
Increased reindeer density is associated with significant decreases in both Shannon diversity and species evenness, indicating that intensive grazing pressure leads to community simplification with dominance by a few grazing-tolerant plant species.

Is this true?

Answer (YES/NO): NO